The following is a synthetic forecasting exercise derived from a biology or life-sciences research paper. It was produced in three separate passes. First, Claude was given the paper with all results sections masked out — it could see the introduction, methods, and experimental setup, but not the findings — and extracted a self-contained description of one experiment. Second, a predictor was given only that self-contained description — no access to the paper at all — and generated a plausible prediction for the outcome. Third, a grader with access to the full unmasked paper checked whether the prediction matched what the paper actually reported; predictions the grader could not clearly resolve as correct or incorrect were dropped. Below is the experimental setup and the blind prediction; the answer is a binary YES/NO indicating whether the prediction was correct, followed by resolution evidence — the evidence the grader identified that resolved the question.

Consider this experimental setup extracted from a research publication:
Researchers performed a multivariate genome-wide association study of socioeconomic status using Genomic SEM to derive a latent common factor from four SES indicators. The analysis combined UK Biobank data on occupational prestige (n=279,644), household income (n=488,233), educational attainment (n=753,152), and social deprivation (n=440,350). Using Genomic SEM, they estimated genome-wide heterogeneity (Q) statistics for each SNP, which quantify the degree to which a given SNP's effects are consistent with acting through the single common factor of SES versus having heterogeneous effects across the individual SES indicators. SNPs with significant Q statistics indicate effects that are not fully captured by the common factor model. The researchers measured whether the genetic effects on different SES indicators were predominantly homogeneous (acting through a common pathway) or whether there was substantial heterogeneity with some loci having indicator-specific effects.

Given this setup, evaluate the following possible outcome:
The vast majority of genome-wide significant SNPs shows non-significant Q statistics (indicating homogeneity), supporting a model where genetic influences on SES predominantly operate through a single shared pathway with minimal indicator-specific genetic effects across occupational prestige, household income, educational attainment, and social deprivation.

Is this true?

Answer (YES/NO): YES